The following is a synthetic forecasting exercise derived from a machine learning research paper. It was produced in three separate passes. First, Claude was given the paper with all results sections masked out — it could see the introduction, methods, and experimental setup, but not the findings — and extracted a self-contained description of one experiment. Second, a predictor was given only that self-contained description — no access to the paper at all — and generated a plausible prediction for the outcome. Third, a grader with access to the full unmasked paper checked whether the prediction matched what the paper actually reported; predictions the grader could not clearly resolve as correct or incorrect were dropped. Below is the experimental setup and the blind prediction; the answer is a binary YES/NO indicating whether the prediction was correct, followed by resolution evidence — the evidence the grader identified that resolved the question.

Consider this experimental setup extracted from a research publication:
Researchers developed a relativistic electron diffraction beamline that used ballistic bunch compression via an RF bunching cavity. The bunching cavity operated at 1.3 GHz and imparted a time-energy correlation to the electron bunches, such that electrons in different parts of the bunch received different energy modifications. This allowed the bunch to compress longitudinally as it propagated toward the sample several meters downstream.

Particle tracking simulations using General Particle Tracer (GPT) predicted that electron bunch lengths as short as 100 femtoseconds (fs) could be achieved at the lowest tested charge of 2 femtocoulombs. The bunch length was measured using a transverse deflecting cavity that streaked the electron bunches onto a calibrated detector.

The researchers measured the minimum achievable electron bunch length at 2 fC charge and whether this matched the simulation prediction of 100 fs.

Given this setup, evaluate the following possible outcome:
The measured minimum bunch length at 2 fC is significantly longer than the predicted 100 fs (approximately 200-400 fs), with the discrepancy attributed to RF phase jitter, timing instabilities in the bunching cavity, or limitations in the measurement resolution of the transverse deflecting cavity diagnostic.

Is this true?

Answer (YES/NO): NO